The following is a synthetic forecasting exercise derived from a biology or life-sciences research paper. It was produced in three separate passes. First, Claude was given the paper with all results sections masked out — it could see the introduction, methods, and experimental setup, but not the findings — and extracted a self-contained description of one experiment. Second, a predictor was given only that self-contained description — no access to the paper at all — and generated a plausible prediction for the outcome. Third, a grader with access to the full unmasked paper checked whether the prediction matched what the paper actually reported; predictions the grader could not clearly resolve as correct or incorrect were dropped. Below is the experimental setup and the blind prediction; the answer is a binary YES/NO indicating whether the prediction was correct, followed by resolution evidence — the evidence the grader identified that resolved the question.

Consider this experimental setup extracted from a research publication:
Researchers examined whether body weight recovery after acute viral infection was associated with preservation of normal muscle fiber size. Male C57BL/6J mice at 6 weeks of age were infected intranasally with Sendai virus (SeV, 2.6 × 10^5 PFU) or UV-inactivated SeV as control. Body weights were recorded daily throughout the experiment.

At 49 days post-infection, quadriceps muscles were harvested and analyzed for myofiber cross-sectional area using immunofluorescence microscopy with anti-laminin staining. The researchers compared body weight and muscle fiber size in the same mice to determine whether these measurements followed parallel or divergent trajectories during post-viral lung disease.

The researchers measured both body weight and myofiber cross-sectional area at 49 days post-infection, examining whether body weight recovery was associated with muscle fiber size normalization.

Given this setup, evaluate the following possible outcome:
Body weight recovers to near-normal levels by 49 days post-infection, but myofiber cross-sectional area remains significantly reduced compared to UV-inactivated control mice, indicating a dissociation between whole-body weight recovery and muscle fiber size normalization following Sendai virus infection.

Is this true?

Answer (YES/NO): YES